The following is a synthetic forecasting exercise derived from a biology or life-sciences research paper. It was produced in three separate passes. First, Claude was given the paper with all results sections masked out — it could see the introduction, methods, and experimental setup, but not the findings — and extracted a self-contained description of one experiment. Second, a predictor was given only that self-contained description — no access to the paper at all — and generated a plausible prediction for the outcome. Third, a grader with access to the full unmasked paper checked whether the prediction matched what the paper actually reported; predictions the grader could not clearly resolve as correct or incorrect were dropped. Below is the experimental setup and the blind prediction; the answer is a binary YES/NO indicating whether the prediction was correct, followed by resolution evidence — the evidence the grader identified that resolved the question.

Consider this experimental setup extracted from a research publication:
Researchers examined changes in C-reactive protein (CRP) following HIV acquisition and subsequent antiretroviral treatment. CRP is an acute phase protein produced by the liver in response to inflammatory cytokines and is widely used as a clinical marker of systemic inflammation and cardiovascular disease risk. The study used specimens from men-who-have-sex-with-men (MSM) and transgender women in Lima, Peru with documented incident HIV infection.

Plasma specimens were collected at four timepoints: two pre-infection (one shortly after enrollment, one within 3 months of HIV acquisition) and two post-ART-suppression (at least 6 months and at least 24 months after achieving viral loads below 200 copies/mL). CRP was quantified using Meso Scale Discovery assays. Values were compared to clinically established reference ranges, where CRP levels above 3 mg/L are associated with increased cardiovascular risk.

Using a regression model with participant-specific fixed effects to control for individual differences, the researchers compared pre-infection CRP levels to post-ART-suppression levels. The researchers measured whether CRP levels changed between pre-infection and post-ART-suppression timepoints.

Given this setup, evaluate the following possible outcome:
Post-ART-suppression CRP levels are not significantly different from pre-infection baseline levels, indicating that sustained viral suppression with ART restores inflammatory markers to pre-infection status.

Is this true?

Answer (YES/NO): NO